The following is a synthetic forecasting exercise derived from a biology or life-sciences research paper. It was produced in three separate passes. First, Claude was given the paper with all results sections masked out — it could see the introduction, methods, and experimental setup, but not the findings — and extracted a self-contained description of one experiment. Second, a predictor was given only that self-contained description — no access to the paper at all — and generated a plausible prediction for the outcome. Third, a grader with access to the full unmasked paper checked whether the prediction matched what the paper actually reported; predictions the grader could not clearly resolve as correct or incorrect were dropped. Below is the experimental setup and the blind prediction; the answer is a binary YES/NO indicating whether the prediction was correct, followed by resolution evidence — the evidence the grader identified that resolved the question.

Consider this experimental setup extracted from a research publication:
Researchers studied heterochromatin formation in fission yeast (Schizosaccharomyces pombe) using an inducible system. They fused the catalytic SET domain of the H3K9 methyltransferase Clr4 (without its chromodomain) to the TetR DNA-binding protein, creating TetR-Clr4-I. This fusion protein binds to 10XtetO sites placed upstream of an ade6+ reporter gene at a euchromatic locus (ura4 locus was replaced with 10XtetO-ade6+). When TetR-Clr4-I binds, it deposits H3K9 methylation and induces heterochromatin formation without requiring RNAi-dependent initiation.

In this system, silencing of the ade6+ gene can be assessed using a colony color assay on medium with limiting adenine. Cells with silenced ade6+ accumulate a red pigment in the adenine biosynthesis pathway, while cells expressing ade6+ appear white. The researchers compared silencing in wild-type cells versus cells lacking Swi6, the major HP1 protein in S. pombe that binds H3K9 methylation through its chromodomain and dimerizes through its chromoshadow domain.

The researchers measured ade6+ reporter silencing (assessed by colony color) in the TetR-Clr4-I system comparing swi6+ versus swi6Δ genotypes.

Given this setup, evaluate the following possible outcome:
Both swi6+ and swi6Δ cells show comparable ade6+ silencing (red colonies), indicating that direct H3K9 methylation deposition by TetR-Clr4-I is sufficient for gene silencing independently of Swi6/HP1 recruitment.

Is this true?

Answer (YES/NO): NO